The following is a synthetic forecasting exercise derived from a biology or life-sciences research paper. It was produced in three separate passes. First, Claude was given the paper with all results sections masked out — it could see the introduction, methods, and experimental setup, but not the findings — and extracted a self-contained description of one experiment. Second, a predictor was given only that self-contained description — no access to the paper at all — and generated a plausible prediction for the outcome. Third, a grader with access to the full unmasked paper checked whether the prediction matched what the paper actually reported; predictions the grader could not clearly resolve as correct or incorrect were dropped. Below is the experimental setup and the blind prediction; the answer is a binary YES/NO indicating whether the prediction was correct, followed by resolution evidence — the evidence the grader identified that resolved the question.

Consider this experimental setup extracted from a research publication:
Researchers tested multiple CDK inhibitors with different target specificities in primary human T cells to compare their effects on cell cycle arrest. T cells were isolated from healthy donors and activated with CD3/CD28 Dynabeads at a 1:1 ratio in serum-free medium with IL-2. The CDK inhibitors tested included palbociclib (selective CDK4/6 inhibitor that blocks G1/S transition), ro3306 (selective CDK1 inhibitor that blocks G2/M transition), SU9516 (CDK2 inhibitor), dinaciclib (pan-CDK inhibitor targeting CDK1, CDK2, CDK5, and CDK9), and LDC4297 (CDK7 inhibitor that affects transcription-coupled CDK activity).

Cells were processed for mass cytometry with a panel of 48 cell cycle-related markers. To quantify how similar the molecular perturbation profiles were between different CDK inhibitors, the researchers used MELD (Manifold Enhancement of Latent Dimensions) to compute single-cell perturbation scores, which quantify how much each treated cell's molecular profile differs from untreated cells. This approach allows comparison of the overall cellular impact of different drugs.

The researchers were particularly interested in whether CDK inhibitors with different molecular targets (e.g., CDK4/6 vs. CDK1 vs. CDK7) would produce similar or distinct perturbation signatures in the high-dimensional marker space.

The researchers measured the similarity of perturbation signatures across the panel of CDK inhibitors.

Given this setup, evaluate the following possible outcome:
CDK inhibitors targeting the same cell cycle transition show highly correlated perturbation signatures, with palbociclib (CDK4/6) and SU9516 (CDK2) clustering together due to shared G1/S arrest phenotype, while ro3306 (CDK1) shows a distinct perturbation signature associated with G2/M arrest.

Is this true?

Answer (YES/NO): NO